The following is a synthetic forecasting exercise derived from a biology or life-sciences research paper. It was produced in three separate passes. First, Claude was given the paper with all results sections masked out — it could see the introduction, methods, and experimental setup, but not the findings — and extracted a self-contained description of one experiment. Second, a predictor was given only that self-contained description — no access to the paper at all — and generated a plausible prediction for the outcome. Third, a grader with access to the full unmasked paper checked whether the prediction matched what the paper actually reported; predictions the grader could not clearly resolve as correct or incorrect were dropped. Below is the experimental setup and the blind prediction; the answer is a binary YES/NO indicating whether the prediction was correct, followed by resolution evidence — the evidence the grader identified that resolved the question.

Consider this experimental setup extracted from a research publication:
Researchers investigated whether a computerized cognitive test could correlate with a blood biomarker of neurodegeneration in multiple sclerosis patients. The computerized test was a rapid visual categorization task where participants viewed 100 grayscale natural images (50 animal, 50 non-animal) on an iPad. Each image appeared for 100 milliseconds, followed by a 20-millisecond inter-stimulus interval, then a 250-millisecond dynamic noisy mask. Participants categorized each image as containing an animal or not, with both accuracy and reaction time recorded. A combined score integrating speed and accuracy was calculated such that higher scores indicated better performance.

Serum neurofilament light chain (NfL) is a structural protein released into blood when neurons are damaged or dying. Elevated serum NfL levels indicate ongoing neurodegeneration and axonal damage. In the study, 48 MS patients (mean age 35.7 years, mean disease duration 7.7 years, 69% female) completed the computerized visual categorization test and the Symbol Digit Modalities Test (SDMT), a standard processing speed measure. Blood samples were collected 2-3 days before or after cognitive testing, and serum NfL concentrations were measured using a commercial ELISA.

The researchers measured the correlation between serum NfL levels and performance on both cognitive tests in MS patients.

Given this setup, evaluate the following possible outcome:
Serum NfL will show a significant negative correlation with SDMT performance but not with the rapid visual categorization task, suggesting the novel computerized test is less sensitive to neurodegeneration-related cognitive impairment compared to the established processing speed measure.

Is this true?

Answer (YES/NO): NO